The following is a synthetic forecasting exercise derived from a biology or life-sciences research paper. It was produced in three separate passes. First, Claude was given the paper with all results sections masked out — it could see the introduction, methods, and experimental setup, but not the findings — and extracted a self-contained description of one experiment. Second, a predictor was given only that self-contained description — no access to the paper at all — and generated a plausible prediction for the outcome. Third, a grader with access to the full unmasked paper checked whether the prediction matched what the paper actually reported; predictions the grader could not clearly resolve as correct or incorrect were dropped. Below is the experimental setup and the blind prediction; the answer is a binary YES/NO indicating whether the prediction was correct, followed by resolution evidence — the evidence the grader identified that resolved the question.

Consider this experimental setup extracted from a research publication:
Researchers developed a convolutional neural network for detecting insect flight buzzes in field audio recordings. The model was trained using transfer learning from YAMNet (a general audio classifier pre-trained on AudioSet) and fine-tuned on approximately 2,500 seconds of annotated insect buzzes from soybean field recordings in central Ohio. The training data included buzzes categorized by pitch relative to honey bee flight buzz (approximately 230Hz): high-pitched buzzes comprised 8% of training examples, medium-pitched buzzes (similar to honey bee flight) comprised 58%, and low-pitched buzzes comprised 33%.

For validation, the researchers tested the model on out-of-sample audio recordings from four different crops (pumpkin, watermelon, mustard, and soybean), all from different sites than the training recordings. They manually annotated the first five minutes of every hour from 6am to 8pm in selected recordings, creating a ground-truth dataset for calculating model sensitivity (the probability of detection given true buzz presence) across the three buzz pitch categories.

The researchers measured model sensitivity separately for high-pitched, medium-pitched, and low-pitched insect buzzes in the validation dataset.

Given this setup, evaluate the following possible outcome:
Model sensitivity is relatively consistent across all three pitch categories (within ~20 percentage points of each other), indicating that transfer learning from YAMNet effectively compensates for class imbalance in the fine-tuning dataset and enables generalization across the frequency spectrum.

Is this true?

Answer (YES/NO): NO